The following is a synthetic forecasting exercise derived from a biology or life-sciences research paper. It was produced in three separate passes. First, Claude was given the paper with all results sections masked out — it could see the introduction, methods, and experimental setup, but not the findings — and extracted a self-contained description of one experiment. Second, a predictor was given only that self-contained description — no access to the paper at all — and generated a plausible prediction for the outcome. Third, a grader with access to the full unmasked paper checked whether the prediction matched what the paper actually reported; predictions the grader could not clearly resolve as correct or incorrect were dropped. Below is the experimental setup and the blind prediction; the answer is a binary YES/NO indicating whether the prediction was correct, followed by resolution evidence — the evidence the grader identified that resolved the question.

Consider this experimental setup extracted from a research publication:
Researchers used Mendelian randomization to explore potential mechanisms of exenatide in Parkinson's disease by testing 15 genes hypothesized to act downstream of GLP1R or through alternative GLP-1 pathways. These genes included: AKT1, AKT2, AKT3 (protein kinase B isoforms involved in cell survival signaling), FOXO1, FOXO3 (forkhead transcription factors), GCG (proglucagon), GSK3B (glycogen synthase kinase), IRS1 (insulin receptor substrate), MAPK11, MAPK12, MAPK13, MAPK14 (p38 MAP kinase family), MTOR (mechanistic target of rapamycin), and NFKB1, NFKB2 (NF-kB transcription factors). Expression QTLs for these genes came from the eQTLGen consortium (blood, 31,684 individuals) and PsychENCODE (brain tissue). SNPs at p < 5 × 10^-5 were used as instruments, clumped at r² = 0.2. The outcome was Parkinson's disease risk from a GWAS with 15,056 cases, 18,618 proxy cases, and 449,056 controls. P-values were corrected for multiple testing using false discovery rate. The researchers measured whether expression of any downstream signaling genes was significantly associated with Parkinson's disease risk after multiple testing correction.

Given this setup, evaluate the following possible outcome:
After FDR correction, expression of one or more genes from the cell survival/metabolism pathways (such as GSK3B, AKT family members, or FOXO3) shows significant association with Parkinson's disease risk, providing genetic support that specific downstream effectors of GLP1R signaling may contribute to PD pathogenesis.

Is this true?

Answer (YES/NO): YES